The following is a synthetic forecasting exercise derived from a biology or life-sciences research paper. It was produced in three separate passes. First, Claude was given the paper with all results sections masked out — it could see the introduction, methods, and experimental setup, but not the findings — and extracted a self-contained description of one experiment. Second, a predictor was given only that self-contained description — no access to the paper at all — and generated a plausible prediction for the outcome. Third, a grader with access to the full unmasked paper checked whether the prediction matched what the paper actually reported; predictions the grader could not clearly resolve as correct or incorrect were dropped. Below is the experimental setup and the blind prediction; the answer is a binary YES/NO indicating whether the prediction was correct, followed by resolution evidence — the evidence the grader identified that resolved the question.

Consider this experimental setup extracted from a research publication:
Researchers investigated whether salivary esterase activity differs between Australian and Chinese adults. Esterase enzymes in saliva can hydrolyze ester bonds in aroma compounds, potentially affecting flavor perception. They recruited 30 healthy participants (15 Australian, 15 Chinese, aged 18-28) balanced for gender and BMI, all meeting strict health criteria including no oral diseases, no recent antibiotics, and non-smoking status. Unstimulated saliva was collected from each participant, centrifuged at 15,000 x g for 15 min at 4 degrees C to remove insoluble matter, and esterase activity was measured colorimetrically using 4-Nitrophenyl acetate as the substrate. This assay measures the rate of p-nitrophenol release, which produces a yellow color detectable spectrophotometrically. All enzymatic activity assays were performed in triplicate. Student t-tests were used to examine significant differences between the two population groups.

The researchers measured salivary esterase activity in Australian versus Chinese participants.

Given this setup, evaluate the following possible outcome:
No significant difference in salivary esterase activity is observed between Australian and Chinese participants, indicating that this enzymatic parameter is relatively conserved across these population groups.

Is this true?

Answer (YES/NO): YES